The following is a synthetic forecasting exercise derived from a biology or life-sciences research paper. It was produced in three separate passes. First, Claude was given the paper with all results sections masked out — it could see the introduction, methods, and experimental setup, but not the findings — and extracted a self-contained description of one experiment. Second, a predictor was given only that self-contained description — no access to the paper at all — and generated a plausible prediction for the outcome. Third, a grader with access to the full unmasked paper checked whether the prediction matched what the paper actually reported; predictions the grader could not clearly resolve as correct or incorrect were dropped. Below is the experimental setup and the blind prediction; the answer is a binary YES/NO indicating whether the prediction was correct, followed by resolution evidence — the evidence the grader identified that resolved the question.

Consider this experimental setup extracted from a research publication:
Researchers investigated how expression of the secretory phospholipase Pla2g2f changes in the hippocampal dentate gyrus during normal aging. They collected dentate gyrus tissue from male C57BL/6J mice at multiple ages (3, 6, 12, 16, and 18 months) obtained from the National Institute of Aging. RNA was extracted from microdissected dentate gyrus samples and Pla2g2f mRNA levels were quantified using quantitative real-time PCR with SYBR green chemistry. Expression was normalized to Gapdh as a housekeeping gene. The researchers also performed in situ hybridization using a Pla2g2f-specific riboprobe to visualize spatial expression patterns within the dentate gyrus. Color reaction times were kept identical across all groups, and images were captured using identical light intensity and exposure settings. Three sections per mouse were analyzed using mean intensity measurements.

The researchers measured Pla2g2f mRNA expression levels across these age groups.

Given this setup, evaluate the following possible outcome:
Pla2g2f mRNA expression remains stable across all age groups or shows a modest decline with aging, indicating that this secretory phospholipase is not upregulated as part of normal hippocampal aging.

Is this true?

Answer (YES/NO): NO